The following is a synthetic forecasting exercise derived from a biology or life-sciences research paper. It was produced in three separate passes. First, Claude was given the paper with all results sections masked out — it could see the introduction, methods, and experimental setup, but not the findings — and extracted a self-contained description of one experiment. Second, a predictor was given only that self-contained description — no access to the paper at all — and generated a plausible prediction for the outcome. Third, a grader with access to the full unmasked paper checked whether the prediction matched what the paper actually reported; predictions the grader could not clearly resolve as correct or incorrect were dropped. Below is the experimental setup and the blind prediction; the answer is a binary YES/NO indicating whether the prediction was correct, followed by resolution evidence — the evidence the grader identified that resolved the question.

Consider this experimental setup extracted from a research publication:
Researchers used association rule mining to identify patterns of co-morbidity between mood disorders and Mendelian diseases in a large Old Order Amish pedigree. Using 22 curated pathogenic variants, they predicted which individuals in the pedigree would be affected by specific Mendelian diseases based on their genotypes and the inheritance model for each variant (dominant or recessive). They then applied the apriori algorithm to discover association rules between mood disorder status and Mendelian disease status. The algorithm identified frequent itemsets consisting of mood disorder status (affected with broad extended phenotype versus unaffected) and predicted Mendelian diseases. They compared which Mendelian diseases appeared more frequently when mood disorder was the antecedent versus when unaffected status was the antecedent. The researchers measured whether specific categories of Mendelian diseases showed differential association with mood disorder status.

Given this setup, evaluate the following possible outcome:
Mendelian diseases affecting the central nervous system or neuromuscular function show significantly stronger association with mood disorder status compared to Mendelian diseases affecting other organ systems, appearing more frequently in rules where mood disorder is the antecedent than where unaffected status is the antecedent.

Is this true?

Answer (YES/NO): NO